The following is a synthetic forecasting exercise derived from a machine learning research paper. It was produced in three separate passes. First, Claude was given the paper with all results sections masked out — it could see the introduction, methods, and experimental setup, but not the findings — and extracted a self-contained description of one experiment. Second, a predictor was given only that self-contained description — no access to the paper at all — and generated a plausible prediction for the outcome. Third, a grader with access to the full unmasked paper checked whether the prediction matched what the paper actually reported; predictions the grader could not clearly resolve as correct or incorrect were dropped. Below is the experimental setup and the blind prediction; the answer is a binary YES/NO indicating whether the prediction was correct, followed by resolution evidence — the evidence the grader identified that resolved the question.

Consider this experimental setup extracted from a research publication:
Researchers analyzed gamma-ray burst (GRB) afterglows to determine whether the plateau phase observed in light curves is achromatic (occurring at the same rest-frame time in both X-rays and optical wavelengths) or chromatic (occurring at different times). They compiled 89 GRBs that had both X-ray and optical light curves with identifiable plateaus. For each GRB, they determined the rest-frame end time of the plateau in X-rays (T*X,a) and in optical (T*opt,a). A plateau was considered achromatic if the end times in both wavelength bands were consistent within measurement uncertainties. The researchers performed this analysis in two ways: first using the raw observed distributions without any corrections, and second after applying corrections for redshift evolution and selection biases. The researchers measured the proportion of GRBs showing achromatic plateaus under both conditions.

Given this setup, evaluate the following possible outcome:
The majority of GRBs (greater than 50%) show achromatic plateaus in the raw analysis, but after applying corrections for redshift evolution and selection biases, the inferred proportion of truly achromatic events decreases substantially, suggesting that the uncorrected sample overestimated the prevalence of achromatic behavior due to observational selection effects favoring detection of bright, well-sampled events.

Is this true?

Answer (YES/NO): NO